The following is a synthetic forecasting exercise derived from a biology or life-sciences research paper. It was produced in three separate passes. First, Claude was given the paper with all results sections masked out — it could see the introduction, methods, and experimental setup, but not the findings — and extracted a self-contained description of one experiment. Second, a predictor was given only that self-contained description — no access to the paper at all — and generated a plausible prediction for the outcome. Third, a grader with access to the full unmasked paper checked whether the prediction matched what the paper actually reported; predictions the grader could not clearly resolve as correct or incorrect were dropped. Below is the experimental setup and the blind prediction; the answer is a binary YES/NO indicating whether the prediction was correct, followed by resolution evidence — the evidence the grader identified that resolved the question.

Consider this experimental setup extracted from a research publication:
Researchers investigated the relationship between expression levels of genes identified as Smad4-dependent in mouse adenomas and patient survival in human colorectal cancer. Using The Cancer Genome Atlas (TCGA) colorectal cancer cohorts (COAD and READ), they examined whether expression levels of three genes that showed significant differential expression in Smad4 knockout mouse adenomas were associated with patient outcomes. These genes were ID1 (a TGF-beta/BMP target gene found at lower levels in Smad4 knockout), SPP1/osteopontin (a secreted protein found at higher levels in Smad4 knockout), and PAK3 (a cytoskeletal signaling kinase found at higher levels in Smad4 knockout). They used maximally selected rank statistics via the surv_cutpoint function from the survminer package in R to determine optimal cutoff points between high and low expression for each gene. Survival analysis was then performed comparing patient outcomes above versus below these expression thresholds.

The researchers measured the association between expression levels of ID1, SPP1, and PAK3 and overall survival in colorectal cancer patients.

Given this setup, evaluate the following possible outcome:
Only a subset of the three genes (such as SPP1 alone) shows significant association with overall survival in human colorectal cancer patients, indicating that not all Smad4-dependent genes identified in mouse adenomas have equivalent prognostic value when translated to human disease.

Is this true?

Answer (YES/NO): NO